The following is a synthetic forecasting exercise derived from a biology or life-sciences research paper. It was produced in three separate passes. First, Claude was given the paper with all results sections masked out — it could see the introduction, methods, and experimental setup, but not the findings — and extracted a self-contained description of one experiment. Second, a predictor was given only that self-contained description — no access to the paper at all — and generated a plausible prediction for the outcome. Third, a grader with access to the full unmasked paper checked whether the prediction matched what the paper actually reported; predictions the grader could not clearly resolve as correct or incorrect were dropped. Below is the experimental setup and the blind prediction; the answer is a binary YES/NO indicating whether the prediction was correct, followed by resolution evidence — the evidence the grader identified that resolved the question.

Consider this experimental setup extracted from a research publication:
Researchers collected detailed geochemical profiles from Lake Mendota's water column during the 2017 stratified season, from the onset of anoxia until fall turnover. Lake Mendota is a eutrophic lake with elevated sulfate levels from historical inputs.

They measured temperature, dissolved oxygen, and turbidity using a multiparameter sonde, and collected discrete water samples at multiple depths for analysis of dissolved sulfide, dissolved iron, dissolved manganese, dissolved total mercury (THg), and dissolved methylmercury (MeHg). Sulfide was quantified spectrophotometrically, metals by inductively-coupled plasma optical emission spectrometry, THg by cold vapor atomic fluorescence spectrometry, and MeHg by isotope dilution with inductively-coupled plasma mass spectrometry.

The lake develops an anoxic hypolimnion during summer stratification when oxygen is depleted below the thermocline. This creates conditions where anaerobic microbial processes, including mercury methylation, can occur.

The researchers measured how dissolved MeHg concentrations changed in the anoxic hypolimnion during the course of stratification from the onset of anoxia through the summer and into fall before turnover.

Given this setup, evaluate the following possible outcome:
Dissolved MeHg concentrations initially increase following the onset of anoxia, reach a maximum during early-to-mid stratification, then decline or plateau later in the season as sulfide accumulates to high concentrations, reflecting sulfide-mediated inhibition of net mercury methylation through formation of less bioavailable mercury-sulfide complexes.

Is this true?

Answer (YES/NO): NO